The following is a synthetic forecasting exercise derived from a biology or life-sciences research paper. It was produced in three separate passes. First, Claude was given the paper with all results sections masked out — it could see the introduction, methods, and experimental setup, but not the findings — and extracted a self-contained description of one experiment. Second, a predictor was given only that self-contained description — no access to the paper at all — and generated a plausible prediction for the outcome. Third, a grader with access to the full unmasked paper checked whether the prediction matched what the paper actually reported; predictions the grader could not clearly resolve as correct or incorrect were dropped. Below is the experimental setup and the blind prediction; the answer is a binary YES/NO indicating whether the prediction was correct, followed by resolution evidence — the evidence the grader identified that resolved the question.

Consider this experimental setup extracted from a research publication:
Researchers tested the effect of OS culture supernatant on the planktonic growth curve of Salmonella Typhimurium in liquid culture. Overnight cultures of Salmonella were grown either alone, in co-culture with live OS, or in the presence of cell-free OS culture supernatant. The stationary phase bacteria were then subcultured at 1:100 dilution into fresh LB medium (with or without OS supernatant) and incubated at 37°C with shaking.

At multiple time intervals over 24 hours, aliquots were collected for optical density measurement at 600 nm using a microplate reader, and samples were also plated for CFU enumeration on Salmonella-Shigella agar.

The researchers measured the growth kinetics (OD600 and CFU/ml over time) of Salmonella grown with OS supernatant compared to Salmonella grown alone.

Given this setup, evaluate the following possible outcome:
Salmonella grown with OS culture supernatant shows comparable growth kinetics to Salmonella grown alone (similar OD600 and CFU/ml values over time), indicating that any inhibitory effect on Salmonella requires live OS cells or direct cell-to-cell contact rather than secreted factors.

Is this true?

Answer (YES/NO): NO